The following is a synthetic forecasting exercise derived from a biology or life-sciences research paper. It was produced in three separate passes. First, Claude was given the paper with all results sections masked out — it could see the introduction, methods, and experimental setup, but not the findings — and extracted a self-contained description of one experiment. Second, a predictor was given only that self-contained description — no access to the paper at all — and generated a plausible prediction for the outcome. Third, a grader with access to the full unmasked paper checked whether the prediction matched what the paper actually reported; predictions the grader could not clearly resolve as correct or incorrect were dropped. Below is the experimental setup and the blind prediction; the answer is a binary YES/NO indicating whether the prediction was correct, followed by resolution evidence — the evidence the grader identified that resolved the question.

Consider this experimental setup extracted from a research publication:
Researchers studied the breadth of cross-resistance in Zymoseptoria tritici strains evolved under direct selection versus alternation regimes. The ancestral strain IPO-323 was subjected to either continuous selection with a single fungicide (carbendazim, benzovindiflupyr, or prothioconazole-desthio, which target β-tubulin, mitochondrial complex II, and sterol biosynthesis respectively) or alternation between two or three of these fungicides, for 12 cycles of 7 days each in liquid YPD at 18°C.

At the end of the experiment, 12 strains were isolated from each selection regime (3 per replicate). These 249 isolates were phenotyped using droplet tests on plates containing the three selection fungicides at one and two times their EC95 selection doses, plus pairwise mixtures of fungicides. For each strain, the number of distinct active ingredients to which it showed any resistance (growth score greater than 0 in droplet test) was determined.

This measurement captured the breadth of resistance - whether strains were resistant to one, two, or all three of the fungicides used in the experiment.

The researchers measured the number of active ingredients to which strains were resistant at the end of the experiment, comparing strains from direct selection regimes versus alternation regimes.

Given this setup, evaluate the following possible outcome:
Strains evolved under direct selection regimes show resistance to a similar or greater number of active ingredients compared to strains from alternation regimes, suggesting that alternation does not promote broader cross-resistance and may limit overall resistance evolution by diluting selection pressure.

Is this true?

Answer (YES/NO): NO